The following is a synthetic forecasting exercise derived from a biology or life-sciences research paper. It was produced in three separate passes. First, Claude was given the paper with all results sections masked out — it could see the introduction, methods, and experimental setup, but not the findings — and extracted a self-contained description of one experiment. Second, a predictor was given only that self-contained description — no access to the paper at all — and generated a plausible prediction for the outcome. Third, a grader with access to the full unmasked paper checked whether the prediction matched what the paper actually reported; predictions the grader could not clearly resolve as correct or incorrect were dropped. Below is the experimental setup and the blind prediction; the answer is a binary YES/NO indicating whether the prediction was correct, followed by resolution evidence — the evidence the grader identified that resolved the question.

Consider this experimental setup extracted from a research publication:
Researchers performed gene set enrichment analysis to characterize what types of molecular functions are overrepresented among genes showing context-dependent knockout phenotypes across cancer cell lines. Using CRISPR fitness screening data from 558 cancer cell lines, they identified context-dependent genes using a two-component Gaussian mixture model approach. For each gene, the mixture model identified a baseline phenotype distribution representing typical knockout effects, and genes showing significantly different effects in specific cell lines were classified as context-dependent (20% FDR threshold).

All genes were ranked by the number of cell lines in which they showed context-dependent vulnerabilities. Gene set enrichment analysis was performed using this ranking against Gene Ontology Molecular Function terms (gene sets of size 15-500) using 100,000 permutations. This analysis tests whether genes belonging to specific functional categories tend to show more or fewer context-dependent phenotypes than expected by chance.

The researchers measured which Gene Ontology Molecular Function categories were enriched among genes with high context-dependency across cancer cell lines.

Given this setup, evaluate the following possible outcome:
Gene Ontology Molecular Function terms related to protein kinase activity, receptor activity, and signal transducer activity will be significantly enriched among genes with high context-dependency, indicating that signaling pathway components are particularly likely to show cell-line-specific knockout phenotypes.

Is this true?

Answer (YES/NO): NO